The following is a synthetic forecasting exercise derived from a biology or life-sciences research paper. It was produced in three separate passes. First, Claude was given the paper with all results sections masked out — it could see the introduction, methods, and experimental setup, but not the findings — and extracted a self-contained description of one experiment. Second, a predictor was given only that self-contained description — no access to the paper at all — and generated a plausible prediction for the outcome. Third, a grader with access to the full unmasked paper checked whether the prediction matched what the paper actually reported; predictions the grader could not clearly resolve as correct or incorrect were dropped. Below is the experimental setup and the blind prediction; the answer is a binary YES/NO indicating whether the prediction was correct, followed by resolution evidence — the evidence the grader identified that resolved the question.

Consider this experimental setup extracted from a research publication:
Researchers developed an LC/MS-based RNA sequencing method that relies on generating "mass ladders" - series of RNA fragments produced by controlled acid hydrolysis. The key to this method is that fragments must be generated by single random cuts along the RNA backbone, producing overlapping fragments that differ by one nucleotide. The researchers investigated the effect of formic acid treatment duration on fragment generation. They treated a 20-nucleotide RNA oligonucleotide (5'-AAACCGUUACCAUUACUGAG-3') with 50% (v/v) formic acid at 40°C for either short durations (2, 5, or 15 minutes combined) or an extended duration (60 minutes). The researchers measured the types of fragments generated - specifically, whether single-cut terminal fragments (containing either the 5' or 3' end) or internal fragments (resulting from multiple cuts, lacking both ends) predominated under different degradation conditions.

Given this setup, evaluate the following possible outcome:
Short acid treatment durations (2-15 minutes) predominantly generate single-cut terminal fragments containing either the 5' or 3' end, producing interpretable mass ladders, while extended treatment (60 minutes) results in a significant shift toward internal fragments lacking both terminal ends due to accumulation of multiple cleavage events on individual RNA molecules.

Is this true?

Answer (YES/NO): YES